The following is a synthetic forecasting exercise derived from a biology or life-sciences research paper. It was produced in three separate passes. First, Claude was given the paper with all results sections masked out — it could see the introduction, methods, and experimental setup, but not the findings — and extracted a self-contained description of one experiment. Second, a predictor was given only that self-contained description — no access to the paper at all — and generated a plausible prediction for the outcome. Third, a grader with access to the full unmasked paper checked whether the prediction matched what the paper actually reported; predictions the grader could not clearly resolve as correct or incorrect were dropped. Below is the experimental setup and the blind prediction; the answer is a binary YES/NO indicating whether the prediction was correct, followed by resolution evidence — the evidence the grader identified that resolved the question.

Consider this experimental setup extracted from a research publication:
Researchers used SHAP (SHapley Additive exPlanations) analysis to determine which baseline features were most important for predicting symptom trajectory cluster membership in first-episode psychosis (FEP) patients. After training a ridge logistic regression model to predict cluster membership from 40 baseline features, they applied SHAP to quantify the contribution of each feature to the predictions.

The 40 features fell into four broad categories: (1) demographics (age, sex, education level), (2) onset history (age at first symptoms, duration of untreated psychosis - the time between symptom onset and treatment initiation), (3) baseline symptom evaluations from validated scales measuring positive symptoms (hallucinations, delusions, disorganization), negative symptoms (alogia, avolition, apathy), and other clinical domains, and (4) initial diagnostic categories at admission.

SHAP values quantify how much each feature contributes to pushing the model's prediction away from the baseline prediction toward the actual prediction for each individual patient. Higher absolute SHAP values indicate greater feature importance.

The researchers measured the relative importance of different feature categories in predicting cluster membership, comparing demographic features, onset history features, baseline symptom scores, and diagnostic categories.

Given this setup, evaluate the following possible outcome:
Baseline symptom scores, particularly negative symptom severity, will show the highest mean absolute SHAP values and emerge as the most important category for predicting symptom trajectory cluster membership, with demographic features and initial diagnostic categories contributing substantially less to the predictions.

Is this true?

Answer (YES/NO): YES